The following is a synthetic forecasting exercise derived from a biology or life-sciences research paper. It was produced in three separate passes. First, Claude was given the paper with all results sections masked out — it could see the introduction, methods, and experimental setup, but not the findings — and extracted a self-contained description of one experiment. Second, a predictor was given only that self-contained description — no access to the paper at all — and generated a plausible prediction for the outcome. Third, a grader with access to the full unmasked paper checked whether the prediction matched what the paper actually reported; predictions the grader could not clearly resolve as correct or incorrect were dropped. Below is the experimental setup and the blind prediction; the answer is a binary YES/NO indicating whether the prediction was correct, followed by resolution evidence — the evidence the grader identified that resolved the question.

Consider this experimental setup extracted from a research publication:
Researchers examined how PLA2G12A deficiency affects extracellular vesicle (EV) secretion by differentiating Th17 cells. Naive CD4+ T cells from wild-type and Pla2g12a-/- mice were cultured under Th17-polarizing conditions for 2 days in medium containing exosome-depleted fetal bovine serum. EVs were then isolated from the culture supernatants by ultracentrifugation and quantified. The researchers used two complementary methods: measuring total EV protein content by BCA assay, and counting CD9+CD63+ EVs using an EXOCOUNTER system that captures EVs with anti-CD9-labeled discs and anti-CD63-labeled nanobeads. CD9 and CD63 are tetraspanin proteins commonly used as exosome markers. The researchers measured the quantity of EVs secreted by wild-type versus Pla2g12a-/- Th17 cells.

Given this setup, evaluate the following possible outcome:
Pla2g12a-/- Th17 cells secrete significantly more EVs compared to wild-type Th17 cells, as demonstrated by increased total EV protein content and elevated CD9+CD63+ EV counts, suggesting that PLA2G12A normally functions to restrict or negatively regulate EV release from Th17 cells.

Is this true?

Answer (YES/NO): NO